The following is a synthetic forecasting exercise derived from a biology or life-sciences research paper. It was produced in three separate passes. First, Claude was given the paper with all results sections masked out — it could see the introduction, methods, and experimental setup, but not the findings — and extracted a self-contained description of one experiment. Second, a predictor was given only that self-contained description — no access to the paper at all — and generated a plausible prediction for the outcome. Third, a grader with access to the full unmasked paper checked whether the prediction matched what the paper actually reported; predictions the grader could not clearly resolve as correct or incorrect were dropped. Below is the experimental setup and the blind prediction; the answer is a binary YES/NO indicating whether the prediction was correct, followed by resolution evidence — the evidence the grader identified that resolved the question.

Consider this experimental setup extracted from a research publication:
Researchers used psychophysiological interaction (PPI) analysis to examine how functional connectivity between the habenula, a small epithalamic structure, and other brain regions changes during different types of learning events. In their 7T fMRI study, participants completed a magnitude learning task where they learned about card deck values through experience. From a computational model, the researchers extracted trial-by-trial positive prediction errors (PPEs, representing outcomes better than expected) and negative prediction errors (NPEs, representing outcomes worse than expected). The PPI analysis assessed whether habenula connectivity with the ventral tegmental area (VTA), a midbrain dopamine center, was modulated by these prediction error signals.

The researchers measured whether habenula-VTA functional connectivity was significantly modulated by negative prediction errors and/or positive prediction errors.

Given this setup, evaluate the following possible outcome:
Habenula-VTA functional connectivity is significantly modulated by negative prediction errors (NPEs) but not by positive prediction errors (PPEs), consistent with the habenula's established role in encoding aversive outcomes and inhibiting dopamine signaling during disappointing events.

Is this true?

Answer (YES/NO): YES